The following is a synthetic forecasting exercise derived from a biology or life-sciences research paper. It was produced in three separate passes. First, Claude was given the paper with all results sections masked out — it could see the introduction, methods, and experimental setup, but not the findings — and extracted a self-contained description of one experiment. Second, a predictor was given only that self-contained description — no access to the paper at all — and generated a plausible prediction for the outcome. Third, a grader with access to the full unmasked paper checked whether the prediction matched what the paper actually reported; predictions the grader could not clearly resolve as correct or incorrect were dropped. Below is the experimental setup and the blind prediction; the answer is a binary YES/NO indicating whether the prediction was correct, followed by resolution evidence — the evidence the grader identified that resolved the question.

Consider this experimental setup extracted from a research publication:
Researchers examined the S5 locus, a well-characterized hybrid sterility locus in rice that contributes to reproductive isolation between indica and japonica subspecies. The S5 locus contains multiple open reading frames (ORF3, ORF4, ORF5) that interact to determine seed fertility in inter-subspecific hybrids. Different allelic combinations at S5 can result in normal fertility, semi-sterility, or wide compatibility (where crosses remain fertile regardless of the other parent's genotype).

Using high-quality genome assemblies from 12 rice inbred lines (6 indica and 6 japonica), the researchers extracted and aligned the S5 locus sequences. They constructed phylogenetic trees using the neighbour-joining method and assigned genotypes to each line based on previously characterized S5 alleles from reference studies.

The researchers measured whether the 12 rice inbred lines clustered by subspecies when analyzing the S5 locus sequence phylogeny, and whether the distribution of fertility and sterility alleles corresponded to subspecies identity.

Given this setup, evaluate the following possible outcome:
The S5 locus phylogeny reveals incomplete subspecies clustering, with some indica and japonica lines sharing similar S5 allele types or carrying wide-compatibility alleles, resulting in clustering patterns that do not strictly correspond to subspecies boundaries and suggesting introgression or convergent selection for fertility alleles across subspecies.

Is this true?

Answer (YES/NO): YES